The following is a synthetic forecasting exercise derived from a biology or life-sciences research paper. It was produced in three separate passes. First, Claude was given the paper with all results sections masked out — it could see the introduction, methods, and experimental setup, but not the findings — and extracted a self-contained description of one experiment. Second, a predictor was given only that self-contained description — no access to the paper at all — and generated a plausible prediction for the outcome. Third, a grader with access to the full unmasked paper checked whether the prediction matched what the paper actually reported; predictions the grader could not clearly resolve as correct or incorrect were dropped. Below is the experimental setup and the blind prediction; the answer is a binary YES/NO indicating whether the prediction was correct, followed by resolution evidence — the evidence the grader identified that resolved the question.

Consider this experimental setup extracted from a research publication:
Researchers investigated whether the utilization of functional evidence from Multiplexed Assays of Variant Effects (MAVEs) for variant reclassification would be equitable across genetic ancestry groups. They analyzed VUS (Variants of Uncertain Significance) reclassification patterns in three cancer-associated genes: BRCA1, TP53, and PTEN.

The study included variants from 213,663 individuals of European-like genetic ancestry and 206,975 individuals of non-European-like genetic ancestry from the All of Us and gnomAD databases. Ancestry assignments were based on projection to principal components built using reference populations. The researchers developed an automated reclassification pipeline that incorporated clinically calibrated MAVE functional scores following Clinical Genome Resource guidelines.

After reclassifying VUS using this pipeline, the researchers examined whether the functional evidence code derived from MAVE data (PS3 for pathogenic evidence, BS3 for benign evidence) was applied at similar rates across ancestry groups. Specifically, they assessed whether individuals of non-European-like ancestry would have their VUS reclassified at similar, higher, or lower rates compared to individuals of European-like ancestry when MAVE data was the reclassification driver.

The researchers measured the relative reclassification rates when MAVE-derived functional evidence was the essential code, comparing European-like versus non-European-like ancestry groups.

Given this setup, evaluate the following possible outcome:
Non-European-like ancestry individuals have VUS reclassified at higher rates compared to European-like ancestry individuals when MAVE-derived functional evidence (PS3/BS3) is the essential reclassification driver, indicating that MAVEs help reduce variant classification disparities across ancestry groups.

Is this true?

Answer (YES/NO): NO